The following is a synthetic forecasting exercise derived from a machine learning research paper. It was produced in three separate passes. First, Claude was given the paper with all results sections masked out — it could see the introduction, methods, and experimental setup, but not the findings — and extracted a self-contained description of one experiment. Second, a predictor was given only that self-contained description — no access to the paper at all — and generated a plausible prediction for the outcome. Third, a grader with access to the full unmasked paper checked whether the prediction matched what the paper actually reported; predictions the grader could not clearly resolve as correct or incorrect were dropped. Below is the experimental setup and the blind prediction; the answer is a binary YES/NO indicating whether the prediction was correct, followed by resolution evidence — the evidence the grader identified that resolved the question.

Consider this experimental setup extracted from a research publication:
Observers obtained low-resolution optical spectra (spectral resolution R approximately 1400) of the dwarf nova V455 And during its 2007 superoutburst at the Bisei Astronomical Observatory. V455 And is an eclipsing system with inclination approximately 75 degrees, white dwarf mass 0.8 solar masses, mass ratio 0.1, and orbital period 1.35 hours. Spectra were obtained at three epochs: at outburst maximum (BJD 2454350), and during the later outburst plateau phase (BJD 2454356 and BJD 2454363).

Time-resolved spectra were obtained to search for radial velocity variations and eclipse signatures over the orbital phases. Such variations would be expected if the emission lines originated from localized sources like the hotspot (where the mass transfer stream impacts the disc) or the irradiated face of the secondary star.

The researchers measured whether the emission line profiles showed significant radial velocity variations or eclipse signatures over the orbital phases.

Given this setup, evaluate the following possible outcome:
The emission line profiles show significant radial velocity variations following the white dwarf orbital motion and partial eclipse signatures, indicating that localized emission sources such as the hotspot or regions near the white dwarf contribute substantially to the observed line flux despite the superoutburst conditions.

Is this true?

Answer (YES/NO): NO